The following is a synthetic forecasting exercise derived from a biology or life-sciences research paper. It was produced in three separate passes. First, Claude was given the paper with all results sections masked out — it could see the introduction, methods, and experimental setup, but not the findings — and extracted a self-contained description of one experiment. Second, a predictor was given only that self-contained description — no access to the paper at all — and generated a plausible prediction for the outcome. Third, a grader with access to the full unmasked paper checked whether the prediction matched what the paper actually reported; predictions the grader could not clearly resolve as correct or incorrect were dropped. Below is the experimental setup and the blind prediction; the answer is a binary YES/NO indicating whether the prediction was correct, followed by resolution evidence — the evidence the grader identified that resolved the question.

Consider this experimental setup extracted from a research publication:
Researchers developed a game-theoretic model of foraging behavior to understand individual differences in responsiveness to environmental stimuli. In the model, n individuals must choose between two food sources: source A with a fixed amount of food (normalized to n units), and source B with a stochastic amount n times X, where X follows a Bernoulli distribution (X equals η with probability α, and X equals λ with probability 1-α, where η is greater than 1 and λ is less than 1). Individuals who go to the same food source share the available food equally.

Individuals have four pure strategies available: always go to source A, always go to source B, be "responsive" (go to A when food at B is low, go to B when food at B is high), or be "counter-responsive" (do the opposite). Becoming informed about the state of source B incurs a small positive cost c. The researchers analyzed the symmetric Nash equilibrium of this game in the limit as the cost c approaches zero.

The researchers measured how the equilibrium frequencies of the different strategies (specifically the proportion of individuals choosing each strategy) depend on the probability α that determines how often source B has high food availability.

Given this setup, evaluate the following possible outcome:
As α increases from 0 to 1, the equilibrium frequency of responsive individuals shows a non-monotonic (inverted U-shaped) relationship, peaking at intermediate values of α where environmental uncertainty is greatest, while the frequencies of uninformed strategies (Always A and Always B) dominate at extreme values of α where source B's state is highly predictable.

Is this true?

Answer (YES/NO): NO